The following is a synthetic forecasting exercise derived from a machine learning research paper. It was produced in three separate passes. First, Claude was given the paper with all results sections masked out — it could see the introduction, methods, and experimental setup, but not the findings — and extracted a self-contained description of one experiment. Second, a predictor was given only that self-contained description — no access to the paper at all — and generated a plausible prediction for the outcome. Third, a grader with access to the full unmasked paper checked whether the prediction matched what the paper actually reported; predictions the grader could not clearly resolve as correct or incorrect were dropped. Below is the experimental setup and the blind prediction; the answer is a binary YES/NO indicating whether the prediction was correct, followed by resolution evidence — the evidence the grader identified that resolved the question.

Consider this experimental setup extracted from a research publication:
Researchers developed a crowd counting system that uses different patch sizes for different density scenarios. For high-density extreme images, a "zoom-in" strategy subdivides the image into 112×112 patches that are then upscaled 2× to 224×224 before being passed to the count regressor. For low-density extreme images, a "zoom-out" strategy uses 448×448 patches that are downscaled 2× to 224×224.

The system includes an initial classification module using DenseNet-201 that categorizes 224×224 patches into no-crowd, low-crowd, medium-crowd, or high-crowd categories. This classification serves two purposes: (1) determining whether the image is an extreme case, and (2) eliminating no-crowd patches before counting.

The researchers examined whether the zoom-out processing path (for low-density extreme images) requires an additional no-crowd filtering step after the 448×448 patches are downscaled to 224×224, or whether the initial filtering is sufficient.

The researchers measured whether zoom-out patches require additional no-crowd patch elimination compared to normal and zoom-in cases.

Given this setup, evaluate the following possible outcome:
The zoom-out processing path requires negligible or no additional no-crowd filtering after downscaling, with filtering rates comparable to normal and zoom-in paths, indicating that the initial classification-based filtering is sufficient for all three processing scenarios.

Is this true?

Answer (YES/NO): NO